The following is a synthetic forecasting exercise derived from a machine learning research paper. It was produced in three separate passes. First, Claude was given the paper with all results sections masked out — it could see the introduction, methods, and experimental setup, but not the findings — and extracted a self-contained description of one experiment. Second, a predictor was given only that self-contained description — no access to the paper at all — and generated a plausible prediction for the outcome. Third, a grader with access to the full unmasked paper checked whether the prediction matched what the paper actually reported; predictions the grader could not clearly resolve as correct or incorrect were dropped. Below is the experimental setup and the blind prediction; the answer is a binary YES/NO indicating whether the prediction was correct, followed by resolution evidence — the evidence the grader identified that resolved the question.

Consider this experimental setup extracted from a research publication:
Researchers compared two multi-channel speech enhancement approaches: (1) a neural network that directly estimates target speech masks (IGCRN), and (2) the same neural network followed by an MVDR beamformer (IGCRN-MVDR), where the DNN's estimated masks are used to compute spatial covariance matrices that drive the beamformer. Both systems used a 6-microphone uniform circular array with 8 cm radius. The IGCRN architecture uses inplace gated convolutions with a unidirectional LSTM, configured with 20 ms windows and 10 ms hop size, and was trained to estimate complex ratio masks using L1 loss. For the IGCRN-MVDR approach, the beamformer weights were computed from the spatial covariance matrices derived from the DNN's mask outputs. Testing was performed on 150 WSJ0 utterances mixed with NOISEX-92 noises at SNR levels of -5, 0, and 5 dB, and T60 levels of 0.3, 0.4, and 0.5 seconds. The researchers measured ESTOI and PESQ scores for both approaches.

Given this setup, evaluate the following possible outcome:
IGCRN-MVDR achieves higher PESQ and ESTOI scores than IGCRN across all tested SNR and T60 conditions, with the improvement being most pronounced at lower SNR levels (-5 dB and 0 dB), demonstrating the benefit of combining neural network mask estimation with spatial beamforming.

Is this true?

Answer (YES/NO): NO